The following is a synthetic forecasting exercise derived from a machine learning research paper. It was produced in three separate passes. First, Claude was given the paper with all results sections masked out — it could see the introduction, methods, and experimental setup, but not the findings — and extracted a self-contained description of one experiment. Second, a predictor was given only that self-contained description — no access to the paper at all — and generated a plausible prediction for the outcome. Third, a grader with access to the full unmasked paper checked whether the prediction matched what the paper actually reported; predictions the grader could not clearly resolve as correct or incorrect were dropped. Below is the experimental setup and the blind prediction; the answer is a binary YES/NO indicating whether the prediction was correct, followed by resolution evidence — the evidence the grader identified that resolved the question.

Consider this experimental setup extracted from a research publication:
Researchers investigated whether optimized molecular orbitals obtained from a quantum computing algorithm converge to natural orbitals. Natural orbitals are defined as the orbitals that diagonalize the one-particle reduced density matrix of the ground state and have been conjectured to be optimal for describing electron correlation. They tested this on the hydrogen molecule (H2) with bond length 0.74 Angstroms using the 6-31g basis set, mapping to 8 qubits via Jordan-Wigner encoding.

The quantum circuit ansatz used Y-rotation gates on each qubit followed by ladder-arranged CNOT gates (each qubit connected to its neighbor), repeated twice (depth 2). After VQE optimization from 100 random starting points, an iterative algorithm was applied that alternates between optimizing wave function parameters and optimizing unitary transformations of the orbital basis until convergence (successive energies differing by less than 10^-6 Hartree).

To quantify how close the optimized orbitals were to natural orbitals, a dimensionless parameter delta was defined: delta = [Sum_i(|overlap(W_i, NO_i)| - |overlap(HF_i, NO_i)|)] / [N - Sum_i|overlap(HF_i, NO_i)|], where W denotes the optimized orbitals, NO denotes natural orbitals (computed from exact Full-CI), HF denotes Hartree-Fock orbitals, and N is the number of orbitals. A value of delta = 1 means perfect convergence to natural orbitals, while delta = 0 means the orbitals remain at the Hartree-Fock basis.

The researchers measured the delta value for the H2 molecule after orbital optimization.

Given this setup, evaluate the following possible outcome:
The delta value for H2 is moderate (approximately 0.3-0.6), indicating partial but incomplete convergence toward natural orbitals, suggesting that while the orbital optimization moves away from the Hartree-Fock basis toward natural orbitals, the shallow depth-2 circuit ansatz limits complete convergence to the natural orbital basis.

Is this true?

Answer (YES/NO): NO